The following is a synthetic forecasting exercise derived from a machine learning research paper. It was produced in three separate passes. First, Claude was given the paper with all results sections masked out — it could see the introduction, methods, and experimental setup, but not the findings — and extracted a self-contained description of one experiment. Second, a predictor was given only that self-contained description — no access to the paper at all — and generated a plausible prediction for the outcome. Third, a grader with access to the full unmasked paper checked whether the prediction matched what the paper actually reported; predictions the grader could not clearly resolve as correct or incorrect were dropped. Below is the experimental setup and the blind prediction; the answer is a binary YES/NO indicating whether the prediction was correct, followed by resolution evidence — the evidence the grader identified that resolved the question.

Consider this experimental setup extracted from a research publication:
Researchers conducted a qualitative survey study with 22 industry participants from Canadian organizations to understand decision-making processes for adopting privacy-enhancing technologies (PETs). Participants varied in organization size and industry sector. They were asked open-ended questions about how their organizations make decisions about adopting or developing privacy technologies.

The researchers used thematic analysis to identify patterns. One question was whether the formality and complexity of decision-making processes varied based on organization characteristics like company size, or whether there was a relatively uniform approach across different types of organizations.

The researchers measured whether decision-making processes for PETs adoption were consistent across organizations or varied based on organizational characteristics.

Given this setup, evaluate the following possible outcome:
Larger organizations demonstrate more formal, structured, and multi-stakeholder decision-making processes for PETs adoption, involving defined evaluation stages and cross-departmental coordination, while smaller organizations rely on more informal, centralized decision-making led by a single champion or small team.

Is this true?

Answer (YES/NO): YES